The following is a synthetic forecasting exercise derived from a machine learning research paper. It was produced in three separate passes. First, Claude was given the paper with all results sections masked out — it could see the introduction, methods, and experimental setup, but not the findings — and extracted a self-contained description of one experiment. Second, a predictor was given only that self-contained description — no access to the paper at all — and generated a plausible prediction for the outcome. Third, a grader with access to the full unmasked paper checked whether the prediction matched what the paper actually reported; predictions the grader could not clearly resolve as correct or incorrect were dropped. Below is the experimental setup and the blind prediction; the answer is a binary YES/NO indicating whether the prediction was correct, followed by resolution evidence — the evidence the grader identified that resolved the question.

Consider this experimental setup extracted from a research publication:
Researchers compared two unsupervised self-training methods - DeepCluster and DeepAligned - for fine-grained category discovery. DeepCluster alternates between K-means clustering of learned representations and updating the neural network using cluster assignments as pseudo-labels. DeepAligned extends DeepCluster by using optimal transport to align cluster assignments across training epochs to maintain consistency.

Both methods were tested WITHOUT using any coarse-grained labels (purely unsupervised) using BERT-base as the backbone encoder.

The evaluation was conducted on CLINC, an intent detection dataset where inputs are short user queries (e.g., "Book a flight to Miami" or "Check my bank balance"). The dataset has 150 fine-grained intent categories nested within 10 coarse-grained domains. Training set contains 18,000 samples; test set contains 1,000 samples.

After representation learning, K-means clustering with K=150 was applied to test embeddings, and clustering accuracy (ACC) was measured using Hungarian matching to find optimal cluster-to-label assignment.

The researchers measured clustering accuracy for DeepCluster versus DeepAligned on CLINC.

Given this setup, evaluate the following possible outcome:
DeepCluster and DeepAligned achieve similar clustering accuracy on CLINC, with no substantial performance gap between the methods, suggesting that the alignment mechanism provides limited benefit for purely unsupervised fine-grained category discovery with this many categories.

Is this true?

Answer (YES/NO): YES